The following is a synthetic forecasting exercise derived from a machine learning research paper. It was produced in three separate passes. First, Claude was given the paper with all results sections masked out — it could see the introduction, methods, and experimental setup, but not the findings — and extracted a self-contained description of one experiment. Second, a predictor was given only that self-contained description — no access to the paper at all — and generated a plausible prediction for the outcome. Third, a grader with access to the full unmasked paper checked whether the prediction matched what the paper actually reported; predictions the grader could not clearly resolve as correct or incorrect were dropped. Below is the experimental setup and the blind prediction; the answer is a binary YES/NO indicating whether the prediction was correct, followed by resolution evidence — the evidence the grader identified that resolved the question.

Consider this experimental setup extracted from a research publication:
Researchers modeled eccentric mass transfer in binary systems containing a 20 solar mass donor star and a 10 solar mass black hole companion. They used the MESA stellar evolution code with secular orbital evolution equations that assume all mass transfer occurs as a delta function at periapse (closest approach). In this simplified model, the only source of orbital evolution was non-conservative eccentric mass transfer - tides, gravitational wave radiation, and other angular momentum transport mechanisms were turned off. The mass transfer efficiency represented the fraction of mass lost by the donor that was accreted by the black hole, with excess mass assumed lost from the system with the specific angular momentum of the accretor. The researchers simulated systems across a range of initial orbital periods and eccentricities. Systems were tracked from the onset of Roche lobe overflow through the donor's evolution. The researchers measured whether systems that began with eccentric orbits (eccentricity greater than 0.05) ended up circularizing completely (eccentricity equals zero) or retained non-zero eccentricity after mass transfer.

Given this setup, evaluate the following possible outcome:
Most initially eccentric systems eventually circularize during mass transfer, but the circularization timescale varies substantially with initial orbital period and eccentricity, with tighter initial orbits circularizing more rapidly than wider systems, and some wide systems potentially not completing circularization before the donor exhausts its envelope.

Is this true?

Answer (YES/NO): NO